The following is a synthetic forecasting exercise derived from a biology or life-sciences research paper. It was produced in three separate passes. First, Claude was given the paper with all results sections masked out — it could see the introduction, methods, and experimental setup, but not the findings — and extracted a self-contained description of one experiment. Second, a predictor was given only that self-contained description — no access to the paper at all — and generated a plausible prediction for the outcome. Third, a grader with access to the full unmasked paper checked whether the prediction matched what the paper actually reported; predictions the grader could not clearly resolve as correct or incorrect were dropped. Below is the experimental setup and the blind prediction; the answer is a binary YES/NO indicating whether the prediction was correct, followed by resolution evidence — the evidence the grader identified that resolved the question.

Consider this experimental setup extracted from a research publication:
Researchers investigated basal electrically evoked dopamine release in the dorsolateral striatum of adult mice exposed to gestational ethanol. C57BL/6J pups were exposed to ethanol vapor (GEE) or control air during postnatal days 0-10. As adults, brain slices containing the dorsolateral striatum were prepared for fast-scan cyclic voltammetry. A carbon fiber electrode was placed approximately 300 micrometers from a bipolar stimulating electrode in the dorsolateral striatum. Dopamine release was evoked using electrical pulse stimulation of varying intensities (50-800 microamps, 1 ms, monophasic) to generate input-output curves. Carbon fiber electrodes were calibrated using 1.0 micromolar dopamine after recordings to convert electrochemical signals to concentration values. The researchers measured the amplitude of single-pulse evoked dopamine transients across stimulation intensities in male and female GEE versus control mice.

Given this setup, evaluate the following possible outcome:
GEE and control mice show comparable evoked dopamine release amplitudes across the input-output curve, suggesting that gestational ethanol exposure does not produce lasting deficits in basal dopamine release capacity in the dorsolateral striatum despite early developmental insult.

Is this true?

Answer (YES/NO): NO